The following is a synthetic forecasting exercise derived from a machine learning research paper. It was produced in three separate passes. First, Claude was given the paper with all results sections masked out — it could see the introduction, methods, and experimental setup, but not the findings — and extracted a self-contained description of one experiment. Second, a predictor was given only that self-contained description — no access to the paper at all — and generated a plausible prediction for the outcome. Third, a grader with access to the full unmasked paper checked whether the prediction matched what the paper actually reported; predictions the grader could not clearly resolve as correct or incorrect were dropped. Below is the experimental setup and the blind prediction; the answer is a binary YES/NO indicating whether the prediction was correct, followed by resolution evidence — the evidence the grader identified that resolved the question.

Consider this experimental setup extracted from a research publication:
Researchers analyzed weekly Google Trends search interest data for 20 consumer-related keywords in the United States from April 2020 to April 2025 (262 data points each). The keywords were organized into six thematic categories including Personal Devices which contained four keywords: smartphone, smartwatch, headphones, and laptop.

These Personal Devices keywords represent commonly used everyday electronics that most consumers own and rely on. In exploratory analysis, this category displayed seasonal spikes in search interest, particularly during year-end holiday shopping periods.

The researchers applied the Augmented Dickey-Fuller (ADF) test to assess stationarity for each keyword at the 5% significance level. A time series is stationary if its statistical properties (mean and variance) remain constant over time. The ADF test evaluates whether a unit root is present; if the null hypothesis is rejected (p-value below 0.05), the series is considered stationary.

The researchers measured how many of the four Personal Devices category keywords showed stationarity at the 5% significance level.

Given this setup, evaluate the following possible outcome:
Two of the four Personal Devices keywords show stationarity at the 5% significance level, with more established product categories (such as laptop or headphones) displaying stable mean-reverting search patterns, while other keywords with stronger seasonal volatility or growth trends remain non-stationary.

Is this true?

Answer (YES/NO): YES